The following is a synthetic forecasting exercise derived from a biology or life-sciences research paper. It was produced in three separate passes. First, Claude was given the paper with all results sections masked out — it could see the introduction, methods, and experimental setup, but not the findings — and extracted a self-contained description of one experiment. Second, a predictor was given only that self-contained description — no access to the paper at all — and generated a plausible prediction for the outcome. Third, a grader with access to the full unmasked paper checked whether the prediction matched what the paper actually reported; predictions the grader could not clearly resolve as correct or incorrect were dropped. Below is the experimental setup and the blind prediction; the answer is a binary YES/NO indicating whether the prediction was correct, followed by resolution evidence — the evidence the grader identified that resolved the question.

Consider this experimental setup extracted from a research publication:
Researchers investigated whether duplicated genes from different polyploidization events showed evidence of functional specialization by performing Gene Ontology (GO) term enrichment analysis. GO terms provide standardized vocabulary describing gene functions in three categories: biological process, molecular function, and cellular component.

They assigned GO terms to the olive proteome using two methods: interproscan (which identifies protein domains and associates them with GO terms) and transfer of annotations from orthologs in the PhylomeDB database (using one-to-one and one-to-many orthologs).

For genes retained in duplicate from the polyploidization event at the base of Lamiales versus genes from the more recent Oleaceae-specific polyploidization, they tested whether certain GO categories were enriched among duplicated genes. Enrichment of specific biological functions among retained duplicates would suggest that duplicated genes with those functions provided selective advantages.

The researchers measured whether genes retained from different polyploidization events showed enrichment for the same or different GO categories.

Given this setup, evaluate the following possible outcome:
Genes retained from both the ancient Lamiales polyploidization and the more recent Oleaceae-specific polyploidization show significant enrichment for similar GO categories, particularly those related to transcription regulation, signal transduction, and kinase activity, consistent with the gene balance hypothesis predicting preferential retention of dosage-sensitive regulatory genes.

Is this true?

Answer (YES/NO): NO